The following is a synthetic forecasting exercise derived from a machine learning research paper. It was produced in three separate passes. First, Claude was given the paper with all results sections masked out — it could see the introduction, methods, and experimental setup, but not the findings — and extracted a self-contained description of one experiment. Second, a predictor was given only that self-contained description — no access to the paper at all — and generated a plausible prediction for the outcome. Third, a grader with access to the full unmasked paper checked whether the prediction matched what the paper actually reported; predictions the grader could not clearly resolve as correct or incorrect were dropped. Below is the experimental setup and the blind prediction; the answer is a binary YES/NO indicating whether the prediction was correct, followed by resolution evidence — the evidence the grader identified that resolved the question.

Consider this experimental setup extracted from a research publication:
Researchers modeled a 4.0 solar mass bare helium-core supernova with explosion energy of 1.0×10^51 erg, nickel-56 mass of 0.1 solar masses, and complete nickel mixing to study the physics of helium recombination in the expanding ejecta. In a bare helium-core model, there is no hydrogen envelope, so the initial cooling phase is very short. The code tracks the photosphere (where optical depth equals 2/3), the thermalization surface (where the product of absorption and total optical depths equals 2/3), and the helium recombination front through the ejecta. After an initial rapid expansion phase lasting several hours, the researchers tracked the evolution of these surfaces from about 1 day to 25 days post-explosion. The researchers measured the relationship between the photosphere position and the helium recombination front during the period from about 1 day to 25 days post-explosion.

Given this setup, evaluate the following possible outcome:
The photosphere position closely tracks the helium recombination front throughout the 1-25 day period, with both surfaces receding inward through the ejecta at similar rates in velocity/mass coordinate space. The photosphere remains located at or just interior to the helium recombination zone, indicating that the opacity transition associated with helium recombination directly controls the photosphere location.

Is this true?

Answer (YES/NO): YES